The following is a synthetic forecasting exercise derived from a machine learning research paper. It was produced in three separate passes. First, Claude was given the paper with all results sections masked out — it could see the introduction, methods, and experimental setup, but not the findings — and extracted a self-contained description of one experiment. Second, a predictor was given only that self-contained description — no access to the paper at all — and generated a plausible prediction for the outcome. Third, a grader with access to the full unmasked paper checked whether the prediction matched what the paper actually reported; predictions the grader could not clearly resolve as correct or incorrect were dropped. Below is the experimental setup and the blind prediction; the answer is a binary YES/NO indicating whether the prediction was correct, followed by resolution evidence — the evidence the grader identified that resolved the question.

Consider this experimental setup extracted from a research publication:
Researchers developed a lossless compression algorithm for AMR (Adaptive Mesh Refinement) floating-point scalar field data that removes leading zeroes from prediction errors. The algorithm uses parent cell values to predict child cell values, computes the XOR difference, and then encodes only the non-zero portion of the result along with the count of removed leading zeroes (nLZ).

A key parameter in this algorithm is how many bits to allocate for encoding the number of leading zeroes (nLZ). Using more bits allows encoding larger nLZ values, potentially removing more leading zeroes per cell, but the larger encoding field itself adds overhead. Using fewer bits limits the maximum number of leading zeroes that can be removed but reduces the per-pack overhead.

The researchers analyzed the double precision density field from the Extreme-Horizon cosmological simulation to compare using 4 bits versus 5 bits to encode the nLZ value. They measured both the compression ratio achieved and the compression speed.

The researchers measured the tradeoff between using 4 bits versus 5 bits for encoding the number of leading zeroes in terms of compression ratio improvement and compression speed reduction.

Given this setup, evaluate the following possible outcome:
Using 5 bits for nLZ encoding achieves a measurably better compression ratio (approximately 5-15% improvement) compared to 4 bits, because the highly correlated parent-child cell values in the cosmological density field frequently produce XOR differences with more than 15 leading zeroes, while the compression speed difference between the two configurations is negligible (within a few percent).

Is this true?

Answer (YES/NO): NO